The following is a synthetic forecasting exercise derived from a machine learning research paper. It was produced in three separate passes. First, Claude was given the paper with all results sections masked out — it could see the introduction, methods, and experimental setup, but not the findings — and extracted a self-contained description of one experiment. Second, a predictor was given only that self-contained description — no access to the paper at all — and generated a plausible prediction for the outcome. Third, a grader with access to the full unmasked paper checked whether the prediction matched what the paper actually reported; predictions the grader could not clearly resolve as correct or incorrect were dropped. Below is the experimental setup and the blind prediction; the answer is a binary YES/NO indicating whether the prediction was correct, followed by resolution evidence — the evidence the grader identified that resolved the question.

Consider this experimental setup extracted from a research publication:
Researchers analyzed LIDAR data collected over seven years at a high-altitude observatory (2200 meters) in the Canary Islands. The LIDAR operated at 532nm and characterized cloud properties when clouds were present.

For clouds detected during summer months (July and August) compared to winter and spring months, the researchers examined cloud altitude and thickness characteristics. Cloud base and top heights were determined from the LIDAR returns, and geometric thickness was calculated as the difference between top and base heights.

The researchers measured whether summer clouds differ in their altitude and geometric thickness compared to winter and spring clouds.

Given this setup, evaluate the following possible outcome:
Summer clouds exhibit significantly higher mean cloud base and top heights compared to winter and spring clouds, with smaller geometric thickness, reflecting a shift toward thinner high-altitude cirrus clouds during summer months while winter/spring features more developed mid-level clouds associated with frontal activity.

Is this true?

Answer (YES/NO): NO